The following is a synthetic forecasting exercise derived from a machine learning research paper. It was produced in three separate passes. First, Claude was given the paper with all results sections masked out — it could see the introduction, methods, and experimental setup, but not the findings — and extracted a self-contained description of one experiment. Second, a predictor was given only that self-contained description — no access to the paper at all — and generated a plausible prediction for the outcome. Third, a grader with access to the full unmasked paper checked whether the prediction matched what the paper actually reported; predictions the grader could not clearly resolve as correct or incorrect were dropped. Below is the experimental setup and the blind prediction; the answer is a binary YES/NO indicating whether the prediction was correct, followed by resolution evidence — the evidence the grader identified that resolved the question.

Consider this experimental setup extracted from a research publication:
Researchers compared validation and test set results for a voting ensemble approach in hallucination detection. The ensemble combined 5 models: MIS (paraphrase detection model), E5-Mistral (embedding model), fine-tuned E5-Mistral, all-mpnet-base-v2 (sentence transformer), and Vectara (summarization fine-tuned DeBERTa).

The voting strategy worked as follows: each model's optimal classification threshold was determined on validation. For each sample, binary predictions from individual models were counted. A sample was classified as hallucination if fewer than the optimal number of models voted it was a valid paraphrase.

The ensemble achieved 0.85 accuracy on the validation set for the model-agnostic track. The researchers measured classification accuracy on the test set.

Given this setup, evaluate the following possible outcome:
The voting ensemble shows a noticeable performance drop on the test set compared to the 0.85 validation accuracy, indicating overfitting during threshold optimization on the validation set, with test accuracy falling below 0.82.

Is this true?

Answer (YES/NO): NO